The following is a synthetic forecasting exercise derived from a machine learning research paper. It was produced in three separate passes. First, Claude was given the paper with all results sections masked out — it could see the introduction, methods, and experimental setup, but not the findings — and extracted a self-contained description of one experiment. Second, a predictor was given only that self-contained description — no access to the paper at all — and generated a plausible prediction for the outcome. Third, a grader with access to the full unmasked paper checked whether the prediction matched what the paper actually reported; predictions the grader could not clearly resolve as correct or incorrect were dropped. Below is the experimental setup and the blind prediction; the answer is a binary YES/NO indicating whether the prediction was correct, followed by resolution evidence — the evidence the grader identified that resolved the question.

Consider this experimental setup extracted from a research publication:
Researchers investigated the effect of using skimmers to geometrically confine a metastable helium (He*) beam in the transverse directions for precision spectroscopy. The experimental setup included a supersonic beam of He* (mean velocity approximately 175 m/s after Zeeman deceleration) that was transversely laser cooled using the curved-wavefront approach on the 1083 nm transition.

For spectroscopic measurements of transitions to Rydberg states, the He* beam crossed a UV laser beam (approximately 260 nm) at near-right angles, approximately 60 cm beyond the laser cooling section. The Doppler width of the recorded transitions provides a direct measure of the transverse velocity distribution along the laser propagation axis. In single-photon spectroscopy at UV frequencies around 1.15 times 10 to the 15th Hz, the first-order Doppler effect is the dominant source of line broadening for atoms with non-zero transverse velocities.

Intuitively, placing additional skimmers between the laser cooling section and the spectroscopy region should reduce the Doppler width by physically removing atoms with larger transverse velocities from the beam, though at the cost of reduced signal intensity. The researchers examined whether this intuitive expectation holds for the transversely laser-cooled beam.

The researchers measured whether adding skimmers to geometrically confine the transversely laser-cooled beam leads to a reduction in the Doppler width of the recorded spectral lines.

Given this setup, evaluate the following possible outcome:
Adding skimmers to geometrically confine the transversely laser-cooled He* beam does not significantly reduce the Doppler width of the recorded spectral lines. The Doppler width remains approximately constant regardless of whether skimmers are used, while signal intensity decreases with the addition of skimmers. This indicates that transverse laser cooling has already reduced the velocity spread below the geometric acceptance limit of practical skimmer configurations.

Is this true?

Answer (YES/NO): NO